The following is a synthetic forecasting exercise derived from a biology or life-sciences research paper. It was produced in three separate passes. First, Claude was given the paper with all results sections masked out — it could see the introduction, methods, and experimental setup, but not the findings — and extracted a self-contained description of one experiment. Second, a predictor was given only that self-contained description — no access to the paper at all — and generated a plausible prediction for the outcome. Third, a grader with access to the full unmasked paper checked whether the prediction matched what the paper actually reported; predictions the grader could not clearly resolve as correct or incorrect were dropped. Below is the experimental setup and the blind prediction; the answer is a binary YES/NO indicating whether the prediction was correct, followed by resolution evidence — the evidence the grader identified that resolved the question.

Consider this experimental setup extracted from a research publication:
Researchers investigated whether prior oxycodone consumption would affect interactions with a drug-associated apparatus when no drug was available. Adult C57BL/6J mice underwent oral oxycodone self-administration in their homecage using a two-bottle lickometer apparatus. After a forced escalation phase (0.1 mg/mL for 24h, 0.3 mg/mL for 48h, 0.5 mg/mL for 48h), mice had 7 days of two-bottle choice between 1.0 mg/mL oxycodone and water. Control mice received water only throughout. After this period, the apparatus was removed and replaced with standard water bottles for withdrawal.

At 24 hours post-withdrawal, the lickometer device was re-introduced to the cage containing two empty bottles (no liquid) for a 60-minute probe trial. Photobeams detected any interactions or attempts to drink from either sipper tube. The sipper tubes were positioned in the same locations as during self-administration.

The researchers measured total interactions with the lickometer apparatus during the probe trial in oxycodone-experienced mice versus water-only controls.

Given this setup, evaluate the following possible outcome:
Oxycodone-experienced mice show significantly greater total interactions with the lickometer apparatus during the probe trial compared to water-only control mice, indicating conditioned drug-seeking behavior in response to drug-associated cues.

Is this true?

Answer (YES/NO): YES